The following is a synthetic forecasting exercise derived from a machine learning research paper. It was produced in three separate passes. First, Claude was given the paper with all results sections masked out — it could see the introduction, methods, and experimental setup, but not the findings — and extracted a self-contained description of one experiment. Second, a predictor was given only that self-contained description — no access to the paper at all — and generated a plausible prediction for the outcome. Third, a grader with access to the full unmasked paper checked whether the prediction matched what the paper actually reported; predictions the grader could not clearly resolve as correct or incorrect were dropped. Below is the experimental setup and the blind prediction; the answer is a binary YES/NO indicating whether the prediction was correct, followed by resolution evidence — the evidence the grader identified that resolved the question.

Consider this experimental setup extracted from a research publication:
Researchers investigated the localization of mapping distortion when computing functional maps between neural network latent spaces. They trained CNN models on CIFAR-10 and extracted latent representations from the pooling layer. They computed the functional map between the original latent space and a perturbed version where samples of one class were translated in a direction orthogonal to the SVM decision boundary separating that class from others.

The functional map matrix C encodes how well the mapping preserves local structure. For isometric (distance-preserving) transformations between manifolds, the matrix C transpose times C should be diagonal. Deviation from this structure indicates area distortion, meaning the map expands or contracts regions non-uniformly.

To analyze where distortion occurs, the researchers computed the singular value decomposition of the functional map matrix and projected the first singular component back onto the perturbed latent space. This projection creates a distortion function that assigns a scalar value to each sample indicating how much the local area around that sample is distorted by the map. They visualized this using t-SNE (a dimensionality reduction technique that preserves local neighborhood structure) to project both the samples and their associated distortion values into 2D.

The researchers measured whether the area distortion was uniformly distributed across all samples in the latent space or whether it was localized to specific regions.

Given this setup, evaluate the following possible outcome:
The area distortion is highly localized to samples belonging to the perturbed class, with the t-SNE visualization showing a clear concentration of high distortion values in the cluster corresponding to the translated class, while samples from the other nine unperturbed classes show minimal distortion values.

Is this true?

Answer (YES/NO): YES